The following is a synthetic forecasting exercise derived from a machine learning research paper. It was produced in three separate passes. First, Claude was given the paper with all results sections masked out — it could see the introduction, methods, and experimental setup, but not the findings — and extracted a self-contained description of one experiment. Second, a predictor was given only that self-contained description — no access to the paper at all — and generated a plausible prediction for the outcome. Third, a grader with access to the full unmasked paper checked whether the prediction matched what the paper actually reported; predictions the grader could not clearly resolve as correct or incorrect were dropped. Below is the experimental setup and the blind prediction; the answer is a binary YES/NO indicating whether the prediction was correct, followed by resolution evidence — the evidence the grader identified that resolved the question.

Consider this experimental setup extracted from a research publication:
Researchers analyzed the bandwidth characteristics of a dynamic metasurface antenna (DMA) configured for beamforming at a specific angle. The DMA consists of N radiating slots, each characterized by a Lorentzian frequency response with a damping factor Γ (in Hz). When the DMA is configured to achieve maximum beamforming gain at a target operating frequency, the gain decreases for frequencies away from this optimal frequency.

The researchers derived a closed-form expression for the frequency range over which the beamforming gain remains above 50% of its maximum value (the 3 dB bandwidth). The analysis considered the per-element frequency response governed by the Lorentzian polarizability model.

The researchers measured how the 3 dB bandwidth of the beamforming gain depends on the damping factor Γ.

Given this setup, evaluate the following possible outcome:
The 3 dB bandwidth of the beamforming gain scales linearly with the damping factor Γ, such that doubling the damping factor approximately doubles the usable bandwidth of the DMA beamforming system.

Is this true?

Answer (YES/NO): YES